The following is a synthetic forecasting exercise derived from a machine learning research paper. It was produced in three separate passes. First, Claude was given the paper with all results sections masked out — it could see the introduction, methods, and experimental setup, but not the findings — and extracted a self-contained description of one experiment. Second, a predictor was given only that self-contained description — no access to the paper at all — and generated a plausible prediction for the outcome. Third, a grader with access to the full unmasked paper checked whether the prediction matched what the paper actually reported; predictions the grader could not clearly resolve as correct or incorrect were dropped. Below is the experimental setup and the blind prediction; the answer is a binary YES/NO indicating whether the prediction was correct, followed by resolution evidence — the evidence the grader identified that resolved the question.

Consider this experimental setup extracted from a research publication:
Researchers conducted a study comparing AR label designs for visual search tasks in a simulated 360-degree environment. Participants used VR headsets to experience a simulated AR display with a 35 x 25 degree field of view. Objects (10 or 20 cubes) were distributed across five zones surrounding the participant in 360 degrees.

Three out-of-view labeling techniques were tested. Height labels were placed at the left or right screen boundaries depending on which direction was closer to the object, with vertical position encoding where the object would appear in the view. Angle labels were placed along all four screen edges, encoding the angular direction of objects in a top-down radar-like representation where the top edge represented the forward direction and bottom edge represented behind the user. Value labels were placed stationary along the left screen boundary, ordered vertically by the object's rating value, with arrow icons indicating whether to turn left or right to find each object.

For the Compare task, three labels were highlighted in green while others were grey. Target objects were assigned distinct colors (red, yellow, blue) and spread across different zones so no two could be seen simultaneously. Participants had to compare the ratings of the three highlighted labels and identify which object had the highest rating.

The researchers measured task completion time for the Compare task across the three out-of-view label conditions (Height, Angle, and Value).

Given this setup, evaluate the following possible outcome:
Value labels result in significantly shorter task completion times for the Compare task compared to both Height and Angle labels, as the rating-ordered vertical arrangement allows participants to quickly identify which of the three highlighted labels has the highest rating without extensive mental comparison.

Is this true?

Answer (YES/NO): NO